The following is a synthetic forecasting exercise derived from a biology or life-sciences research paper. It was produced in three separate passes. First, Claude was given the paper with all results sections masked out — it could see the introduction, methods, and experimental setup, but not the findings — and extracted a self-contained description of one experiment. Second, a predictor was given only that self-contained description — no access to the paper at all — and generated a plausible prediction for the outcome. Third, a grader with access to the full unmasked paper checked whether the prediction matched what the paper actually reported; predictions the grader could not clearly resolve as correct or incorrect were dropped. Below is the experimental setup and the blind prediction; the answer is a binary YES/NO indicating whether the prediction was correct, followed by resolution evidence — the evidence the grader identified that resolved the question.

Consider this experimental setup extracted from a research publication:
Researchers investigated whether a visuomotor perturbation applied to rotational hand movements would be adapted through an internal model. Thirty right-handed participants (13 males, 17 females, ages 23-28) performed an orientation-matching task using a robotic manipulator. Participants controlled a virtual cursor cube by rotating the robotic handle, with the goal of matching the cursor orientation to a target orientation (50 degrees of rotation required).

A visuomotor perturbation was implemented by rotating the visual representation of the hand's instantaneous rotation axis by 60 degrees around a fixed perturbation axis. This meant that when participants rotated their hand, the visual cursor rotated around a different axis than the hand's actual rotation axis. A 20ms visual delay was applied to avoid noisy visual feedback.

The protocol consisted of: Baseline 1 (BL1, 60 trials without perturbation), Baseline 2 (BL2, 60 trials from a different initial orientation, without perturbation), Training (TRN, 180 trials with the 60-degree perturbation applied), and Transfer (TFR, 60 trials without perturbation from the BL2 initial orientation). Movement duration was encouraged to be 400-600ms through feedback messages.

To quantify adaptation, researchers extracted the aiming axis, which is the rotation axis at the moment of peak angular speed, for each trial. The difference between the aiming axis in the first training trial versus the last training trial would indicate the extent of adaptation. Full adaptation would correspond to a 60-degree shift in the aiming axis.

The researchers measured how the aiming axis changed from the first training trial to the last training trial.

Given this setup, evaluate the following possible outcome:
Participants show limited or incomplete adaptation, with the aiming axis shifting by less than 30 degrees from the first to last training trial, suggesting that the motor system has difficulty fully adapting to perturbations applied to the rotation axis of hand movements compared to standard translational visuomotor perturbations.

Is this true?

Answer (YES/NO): NO